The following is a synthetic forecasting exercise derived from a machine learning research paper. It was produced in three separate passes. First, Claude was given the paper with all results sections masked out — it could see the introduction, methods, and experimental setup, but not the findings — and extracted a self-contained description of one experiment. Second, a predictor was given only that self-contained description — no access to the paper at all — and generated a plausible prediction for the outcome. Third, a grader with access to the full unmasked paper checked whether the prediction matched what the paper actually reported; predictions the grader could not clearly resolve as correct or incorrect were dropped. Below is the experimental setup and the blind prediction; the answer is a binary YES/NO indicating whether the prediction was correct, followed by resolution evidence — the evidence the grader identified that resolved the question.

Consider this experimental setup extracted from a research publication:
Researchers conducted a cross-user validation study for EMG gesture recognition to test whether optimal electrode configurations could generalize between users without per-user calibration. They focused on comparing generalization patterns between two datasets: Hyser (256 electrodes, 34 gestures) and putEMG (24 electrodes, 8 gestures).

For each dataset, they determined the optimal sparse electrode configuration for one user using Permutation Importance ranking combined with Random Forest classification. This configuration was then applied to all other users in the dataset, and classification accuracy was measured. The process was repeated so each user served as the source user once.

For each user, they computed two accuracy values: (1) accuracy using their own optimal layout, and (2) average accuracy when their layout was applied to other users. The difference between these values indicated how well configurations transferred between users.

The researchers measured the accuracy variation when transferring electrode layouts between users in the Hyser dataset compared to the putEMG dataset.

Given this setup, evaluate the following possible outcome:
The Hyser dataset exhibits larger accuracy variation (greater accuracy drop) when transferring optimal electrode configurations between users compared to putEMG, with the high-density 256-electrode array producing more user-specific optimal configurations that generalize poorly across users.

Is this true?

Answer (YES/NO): NO